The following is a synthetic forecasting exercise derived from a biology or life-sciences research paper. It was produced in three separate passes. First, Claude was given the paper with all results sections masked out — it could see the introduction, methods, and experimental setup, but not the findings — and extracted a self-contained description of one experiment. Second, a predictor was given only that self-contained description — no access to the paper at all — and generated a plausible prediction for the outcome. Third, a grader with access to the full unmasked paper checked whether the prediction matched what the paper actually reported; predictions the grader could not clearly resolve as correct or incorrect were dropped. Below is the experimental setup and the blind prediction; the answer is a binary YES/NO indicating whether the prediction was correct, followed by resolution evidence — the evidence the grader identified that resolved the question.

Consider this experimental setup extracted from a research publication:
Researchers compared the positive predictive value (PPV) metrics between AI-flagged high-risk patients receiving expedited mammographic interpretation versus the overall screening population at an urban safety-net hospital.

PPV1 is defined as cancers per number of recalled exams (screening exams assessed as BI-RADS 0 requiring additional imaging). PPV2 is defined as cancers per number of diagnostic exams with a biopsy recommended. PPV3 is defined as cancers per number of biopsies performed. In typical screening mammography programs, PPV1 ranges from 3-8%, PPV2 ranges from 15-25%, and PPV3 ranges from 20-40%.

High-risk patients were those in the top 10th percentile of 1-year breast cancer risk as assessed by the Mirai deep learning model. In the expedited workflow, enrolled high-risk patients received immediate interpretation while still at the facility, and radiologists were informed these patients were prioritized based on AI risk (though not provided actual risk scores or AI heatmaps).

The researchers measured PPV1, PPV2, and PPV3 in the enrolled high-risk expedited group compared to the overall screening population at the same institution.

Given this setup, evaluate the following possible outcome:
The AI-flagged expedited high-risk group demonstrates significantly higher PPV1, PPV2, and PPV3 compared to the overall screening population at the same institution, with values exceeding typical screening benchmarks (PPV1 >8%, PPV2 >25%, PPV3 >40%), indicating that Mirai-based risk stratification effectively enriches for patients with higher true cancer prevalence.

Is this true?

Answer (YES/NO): YES